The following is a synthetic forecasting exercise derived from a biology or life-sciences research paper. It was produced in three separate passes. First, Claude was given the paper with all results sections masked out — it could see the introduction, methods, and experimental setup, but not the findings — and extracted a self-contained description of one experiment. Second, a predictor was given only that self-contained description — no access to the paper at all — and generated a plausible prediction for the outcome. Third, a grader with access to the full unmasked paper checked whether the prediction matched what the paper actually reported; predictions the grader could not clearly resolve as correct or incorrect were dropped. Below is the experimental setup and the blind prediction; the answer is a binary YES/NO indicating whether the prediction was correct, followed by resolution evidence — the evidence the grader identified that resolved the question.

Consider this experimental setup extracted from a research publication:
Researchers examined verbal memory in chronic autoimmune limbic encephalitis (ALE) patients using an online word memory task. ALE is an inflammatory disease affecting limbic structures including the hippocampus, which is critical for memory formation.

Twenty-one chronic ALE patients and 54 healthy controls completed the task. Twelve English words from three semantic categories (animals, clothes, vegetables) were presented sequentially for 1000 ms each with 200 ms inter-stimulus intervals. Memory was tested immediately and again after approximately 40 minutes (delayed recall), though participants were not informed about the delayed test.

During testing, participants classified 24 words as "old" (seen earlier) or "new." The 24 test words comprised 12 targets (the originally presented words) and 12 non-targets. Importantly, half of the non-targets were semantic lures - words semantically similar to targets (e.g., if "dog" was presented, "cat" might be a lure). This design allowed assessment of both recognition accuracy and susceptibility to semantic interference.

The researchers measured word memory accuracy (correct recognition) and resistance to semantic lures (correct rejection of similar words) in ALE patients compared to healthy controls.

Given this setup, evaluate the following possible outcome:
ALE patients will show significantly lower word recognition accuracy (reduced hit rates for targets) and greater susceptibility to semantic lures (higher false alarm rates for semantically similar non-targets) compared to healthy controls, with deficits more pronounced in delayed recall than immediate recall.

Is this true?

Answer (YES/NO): NO